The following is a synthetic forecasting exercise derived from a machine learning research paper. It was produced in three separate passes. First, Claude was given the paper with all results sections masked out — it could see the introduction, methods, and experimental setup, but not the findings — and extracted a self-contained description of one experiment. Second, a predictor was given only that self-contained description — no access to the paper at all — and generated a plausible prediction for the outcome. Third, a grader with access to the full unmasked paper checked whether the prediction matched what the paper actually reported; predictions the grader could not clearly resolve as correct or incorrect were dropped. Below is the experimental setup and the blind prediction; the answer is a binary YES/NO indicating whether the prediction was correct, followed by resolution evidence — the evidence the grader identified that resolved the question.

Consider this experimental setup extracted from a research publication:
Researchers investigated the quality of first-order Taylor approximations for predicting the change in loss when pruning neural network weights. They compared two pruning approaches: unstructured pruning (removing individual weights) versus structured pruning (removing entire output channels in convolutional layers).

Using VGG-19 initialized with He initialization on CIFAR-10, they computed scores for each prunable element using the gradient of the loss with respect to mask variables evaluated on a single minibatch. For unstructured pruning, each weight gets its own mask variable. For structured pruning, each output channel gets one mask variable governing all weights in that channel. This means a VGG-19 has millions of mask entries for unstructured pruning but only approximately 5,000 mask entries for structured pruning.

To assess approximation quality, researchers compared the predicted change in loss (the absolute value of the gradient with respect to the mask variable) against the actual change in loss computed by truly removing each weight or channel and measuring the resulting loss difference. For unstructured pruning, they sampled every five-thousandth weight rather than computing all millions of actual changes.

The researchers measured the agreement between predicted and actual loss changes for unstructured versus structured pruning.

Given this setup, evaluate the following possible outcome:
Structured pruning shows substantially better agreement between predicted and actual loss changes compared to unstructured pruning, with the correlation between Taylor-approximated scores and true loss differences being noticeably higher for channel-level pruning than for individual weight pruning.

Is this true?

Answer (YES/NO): NO